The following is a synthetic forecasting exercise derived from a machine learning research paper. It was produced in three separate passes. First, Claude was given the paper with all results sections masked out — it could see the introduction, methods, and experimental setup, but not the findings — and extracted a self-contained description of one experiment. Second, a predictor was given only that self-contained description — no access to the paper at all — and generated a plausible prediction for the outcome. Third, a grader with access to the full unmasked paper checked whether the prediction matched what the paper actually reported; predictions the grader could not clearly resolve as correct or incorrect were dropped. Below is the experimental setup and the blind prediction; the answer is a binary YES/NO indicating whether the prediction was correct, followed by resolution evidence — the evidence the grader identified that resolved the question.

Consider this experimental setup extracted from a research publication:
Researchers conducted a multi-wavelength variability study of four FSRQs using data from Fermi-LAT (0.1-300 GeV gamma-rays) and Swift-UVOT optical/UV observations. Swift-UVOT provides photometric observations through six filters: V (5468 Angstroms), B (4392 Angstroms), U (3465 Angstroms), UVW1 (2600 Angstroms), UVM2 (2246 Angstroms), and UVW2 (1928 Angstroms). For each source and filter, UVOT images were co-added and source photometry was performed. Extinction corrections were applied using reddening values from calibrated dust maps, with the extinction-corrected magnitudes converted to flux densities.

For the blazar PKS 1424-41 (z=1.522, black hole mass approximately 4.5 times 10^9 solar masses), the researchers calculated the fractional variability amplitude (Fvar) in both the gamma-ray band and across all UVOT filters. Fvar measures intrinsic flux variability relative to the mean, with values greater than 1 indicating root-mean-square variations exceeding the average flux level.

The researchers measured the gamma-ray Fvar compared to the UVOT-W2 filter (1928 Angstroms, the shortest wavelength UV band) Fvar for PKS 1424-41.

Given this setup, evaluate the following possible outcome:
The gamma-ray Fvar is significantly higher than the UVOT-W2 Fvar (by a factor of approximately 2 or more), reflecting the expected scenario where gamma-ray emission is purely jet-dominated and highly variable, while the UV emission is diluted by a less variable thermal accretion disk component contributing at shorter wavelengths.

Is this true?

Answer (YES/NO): NO